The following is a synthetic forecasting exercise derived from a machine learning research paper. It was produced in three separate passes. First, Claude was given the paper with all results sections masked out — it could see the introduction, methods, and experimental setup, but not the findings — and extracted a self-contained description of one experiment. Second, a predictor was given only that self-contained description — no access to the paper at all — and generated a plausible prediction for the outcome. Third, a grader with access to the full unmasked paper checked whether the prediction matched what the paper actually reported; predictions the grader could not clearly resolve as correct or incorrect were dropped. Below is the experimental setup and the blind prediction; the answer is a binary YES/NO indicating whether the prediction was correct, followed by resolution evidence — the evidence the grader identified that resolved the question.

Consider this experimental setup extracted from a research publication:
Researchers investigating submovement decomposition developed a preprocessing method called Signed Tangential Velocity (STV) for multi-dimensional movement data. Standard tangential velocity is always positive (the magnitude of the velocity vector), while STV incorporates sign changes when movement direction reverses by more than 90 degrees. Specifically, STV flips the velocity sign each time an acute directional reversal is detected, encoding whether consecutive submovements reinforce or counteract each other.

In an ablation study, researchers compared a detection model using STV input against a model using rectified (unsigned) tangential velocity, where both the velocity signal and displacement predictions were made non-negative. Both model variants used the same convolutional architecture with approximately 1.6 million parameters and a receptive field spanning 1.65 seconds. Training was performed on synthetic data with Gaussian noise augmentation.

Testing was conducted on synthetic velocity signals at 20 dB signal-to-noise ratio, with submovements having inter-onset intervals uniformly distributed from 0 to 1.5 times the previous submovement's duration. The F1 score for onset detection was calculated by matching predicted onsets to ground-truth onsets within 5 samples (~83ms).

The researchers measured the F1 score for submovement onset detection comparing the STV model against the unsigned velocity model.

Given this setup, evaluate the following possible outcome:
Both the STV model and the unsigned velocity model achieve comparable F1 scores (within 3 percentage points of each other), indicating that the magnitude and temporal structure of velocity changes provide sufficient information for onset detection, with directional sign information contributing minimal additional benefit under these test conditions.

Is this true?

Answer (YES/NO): NO